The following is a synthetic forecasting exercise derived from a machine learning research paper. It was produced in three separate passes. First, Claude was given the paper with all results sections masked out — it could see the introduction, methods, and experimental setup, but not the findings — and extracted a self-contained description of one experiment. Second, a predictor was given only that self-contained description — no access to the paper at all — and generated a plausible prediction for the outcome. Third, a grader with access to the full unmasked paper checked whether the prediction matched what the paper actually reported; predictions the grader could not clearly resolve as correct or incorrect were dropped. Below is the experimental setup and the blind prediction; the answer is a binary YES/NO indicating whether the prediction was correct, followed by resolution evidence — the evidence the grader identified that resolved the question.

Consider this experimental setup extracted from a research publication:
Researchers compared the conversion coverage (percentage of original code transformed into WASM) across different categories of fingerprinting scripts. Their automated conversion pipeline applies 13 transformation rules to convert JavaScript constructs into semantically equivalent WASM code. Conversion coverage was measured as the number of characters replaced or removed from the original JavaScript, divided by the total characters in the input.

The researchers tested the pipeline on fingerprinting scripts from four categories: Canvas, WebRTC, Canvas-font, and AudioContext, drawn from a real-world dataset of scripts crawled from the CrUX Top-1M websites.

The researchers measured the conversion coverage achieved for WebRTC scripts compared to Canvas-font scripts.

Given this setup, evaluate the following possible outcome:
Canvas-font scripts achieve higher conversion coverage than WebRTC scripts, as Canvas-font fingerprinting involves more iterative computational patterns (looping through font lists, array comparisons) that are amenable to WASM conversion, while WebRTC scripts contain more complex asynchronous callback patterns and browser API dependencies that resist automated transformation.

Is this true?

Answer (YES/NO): NO